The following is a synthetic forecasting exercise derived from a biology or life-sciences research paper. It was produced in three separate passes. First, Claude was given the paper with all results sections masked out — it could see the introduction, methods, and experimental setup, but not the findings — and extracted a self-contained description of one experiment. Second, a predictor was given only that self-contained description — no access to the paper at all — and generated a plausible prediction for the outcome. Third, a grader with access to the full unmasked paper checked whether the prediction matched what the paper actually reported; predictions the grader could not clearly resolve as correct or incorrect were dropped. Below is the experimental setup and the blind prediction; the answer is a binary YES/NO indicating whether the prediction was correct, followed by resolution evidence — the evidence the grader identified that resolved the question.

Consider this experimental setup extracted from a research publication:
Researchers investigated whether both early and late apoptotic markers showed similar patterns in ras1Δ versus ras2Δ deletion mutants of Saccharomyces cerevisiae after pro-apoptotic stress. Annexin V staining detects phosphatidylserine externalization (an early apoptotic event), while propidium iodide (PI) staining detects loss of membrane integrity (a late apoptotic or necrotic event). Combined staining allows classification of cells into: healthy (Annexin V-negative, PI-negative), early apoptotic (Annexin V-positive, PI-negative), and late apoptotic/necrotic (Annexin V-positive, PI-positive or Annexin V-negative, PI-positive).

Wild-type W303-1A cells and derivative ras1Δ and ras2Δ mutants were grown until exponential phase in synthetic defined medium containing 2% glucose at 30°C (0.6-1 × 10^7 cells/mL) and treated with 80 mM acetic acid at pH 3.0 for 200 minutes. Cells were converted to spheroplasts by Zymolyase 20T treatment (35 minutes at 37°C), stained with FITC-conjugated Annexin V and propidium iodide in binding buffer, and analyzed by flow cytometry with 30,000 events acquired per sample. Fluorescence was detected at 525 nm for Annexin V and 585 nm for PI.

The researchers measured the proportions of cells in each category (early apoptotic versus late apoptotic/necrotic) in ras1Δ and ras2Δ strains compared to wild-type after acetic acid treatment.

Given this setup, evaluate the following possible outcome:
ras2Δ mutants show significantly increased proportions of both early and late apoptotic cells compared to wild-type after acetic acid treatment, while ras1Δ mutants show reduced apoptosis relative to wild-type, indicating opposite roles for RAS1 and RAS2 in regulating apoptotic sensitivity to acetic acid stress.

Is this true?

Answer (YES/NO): NO